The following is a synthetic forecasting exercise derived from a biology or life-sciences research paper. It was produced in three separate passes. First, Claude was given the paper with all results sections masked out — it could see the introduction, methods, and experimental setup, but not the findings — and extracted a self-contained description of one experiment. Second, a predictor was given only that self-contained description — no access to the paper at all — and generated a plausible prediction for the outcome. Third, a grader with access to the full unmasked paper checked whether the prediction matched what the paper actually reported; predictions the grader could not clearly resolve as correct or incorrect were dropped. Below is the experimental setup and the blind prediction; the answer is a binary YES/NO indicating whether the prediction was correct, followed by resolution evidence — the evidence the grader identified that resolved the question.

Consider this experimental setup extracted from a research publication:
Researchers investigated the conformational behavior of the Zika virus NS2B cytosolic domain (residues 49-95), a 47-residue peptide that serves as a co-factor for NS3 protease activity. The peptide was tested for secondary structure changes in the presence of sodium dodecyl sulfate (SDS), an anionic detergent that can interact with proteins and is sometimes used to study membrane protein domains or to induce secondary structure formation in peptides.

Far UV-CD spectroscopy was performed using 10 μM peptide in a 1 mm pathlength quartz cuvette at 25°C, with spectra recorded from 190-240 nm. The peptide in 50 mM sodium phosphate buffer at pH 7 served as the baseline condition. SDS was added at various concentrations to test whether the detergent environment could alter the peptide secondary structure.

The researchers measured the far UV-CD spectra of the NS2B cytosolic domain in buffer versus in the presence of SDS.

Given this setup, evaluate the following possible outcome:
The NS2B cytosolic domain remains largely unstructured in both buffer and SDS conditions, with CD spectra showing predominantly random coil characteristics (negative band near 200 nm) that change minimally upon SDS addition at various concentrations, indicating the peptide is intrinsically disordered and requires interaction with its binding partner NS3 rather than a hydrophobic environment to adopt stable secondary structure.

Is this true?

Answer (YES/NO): YES